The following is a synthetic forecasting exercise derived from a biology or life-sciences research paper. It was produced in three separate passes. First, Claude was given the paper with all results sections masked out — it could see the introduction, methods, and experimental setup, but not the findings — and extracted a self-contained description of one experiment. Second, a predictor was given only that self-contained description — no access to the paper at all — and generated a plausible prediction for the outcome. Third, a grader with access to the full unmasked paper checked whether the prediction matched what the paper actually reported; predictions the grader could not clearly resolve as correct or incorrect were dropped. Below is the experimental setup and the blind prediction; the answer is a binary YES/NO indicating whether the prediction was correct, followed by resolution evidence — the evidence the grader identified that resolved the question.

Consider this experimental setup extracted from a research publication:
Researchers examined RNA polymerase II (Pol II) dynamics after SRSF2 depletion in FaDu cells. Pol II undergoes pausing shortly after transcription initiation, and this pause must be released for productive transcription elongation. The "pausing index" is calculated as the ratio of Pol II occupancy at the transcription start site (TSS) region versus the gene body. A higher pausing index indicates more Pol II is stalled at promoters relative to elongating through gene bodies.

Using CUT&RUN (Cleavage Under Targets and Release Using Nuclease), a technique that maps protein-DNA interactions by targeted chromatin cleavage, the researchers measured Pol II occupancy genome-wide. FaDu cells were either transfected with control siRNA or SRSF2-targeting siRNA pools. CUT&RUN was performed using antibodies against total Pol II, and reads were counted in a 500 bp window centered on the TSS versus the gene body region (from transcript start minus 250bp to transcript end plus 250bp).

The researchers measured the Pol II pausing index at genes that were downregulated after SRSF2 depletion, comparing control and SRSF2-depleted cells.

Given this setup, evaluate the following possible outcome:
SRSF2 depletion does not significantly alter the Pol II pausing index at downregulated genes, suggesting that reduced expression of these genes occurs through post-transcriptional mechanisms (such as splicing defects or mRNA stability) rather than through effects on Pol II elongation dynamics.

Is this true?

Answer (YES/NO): NO